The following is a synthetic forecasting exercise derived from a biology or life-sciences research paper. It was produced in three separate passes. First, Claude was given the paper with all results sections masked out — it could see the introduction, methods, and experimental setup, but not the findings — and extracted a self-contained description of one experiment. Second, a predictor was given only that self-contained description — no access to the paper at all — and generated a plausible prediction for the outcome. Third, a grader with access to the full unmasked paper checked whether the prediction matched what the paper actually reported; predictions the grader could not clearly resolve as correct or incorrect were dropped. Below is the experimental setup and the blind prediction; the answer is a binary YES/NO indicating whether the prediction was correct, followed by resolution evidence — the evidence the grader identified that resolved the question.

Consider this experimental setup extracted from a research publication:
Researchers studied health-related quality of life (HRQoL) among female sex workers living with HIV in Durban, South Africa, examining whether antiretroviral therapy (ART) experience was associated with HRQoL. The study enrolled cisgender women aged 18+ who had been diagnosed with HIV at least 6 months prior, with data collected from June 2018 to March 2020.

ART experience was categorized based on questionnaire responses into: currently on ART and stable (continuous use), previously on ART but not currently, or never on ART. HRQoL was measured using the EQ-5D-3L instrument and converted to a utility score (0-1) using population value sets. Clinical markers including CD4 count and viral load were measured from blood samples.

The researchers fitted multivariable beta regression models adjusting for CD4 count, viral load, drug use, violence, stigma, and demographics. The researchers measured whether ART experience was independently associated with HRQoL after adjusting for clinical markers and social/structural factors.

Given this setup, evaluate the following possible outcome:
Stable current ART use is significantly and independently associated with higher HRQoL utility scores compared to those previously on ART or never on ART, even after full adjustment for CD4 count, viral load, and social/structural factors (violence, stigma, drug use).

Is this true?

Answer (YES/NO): NO